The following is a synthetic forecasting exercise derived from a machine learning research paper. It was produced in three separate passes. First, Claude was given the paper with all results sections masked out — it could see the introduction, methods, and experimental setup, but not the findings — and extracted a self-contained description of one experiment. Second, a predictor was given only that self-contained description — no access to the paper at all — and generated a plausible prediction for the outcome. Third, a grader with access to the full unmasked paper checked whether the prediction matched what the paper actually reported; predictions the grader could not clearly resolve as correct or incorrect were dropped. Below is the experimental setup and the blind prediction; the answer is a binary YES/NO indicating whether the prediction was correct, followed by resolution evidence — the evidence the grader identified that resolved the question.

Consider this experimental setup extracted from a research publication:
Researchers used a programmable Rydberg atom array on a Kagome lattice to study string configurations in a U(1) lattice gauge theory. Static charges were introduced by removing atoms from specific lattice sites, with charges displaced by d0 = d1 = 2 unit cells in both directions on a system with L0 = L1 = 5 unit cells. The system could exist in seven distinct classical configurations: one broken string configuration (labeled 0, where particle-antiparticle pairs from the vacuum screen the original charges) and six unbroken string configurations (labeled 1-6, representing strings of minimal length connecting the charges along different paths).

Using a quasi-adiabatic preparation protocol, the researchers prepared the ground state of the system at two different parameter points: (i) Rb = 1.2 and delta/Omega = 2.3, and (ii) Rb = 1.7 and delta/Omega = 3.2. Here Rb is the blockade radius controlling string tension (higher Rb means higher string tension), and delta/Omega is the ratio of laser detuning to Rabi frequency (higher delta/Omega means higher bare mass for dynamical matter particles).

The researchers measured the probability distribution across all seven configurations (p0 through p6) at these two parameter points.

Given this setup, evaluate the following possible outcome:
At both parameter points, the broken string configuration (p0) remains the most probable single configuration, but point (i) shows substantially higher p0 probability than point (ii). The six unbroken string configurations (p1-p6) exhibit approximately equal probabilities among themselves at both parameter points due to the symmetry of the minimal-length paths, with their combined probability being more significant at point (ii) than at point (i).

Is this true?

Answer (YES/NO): NO